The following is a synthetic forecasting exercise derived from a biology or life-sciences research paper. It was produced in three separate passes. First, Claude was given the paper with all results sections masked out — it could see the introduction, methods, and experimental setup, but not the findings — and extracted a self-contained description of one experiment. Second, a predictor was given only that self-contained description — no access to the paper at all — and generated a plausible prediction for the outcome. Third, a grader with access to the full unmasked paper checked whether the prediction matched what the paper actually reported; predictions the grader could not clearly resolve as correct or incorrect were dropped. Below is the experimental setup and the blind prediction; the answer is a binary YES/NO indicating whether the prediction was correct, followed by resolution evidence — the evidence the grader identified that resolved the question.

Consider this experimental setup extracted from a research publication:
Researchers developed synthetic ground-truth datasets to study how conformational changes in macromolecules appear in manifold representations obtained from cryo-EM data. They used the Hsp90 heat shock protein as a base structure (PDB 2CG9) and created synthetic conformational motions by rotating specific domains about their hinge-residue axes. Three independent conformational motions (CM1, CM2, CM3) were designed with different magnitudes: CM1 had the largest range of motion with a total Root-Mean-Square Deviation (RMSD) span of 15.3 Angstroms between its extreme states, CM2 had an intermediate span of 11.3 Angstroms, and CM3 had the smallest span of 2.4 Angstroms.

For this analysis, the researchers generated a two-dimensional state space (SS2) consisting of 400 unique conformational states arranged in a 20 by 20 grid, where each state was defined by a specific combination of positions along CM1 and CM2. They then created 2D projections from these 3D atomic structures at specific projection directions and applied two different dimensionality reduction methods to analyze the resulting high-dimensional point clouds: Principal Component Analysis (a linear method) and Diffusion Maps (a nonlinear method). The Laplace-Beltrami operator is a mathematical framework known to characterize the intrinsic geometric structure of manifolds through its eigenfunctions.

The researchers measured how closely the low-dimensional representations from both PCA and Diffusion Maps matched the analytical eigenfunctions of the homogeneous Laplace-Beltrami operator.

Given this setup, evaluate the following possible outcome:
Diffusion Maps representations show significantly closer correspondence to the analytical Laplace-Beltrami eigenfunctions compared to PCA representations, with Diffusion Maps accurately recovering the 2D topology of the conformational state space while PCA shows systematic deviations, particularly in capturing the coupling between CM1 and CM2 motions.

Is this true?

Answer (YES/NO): NO